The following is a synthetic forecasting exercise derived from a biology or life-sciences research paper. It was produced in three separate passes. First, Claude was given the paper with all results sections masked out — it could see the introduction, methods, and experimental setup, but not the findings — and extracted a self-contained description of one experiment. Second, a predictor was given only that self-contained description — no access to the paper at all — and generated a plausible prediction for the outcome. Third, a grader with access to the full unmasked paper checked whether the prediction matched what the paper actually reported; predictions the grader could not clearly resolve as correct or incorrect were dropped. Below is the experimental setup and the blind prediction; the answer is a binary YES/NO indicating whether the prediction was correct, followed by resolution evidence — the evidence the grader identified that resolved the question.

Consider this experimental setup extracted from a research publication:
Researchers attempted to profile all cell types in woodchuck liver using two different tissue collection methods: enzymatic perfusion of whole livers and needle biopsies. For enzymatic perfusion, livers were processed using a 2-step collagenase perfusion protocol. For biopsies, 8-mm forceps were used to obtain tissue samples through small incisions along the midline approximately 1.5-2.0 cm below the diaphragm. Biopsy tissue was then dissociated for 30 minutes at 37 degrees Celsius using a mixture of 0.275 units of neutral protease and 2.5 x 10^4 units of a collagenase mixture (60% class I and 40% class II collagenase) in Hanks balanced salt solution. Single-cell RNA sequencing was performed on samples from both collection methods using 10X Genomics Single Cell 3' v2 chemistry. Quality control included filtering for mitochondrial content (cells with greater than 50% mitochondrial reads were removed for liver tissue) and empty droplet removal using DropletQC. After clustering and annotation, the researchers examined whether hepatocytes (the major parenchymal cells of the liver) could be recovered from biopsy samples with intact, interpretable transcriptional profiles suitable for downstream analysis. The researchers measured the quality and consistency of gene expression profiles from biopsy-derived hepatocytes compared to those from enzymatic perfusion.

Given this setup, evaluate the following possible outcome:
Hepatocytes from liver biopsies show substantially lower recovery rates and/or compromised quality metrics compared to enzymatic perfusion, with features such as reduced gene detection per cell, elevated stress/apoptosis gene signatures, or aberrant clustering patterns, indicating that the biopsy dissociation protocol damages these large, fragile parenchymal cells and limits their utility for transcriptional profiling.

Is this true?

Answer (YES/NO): YES